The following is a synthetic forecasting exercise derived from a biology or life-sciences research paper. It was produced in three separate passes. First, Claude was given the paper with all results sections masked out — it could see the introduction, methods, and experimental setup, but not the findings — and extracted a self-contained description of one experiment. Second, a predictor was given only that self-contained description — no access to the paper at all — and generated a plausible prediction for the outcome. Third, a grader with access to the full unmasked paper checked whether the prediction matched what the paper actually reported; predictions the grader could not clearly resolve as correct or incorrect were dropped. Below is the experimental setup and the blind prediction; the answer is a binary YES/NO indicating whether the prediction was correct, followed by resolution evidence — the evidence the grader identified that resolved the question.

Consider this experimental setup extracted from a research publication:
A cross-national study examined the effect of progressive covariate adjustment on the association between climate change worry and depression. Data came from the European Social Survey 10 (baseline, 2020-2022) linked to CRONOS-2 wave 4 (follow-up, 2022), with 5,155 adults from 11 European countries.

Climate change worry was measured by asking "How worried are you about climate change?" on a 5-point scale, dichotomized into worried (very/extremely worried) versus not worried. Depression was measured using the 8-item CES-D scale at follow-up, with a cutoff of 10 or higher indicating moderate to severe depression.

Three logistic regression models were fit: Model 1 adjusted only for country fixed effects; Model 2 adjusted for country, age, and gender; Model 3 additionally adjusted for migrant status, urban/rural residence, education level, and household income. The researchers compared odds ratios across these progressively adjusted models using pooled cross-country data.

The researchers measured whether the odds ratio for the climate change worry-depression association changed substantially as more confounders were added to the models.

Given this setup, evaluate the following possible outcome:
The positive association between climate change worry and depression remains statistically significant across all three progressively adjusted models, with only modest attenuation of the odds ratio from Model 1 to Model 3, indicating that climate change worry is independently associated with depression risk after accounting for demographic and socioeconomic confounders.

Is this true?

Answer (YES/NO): NO